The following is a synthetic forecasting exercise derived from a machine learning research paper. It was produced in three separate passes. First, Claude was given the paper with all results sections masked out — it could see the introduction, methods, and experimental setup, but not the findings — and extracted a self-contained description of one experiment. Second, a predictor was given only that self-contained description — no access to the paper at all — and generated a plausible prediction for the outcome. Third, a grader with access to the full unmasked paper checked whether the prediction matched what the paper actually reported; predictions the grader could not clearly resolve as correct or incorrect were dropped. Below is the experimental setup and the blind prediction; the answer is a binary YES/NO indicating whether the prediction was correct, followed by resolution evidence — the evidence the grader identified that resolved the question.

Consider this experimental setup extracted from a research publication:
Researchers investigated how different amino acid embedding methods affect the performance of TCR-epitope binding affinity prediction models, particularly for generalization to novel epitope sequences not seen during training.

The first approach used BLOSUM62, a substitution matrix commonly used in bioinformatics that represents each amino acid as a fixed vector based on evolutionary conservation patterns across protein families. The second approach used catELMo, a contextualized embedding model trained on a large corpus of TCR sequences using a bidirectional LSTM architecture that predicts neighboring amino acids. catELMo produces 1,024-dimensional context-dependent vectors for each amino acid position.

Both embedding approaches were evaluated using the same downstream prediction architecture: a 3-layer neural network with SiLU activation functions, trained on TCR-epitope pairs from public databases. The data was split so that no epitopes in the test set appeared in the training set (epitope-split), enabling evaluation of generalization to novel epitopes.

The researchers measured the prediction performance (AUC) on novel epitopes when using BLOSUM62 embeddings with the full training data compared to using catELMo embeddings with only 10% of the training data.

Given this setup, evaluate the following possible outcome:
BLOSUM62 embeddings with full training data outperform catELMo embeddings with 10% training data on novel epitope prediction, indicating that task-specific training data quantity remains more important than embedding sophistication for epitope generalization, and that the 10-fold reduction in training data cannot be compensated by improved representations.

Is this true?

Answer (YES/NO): NO